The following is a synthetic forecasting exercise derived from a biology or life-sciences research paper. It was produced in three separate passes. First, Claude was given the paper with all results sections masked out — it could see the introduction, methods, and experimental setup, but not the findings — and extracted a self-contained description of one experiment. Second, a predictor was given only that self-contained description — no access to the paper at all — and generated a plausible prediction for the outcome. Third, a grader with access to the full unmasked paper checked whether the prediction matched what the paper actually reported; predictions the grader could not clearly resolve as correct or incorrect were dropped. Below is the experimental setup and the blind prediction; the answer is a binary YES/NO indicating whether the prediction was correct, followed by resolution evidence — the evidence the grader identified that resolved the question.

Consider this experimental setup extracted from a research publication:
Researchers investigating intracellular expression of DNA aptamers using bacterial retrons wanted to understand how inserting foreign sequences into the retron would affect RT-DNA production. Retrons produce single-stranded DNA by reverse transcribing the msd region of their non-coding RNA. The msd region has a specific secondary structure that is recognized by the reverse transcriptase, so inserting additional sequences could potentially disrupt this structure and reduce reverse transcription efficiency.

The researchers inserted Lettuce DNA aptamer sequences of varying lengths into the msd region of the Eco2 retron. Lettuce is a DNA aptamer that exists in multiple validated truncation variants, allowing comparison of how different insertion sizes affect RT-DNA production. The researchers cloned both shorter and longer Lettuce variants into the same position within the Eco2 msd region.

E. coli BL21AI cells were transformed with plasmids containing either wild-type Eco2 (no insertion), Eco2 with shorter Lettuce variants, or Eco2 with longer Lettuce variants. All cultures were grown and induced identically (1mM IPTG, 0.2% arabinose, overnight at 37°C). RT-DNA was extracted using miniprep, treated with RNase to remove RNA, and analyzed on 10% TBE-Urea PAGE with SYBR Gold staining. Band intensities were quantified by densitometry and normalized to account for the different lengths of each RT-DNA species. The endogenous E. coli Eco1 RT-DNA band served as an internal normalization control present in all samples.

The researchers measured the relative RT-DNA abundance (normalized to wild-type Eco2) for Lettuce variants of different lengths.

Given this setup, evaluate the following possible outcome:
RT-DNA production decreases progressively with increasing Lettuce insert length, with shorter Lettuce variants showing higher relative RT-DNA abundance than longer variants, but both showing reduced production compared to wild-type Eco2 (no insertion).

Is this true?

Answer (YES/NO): NO